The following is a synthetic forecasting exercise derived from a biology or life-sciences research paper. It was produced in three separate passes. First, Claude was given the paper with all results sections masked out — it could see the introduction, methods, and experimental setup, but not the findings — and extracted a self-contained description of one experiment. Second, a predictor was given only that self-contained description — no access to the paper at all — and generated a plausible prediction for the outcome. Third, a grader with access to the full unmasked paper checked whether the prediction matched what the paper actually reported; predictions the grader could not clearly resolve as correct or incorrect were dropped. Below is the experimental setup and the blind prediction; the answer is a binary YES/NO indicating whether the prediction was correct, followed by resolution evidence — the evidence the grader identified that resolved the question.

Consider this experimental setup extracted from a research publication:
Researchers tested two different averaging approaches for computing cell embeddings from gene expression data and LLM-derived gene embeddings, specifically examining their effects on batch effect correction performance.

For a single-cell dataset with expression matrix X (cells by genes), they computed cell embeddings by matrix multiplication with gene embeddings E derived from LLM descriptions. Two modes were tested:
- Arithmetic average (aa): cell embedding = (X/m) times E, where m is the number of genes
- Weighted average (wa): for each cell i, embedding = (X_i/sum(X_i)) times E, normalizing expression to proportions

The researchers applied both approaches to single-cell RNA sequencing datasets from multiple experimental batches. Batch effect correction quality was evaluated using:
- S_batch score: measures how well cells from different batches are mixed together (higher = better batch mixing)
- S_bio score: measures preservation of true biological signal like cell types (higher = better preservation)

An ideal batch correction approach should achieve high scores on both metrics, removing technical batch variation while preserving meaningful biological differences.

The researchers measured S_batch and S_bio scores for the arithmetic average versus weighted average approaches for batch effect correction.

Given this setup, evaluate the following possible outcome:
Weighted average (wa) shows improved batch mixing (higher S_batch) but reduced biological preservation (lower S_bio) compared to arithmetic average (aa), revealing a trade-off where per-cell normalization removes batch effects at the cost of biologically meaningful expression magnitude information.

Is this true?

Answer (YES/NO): NO